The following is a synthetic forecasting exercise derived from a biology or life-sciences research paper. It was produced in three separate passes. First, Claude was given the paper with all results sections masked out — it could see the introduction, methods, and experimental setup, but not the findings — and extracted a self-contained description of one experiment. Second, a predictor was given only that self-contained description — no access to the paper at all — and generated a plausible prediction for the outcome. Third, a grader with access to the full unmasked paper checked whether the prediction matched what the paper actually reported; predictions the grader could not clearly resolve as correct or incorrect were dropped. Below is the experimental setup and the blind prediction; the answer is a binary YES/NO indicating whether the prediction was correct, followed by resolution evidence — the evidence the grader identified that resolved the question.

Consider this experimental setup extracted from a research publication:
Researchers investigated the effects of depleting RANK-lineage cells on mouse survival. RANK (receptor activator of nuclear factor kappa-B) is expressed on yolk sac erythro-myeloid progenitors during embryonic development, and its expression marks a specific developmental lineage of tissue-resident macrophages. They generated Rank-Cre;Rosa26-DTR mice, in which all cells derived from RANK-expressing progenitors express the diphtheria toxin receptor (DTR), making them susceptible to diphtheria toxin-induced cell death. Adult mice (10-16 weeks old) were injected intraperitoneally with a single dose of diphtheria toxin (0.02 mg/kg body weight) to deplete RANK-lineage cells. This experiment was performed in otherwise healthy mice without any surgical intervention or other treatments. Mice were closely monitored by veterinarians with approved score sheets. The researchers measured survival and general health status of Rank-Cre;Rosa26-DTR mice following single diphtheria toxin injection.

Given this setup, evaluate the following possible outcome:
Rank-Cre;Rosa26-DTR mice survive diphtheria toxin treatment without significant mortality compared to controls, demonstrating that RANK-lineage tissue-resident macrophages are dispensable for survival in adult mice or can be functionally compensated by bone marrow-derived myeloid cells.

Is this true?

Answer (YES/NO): NO